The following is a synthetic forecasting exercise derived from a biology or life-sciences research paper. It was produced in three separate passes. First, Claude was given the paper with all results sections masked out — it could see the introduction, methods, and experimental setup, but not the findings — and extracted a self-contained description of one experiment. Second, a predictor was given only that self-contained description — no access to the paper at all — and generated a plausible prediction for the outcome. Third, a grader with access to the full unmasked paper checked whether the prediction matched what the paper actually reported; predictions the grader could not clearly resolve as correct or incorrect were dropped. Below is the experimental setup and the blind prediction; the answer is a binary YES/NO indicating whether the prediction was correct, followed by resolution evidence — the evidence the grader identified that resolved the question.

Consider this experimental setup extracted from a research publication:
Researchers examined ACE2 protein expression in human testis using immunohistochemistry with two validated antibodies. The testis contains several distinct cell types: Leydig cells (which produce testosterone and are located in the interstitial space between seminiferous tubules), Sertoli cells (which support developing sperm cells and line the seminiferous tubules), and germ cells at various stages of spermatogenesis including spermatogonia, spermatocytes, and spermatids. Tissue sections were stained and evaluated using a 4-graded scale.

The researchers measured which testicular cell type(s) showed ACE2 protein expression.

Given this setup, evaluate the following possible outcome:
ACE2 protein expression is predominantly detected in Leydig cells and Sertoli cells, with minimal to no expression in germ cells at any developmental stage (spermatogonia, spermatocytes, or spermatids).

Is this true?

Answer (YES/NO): YES